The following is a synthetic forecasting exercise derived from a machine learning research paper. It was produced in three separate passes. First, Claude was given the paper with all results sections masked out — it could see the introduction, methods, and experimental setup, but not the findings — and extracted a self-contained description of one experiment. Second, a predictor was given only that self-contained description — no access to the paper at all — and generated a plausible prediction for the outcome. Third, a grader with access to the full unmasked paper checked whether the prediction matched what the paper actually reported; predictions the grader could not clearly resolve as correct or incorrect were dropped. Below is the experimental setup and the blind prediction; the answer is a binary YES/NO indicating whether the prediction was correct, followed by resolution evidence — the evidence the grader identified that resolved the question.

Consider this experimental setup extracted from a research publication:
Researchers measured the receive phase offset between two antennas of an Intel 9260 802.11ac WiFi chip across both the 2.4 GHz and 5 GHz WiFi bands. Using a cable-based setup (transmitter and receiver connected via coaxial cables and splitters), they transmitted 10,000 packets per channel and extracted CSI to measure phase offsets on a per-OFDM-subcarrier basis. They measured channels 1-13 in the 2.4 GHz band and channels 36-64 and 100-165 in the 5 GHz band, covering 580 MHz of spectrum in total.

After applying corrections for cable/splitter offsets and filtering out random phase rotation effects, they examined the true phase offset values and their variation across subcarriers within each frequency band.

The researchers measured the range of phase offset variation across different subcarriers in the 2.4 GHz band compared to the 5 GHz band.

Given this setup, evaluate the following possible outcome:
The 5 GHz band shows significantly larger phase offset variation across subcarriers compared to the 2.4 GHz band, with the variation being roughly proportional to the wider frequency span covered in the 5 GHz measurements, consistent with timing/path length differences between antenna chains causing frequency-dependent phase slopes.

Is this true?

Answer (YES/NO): YES